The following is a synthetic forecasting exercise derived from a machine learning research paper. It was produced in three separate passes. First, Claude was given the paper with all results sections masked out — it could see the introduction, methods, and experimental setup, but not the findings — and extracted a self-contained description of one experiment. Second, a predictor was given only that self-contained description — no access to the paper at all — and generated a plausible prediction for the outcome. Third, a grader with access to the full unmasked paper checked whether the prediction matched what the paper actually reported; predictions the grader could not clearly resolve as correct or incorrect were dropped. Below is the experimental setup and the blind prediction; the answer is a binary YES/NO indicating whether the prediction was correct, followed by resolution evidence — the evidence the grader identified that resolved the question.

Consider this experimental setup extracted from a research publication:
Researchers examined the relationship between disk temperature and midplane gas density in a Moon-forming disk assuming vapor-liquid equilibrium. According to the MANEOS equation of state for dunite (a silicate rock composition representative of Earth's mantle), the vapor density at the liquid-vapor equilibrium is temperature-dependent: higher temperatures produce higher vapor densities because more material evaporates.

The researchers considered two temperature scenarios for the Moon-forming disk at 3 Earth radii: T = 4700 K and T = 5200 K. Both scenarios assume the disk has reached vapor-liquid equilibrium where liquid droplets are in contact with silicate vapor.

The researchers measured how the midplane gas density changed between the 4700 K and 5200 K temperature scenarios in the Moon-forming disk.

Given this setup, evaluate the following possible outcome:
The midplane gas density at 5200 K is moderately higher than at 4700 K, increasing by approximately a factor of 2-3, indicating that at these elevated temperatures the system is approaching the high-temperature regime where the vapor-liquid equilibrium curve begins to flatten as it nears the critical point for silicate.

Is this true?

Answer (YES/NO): NO